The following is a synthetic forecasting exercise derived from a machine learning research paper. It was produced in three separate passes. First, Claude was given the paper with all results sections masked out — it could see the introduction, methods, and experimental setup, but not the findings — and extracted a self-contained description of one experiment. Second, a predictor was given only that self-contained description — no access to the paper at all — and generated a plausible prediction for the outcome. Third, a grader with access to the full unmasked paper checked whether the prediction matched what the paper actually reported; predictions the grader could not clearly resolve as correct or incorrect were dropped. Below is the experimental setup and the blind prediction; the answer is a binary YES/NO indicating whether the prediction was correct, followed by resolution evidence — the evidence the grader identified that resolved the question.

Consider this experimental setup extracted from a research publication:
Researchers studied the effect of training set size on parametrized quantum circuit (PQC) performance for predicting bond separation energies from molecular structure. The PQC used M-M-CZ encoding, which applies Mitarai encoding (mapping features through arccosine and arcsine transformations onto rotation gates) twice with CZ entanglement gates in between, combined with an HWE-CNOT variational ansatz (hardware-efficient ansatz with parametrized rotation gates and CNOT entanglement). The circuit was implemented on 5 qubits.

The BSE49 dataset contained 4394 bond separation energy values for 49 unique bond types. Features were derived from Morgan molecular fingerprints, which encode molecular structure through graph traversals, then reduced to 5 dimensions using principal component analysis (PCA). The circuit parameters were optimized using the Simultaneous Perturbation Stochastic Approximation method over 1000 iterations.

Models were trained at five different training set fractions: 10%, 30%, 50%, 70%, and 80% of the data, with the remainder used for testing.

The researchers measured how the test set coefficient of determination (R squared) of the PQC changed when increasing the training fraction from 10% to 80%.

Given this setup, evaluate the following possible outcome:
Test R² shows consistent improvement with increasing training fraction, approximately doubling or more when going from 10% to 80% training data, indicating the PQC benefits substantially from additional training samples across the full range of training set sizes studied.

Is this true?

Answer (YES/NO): NO